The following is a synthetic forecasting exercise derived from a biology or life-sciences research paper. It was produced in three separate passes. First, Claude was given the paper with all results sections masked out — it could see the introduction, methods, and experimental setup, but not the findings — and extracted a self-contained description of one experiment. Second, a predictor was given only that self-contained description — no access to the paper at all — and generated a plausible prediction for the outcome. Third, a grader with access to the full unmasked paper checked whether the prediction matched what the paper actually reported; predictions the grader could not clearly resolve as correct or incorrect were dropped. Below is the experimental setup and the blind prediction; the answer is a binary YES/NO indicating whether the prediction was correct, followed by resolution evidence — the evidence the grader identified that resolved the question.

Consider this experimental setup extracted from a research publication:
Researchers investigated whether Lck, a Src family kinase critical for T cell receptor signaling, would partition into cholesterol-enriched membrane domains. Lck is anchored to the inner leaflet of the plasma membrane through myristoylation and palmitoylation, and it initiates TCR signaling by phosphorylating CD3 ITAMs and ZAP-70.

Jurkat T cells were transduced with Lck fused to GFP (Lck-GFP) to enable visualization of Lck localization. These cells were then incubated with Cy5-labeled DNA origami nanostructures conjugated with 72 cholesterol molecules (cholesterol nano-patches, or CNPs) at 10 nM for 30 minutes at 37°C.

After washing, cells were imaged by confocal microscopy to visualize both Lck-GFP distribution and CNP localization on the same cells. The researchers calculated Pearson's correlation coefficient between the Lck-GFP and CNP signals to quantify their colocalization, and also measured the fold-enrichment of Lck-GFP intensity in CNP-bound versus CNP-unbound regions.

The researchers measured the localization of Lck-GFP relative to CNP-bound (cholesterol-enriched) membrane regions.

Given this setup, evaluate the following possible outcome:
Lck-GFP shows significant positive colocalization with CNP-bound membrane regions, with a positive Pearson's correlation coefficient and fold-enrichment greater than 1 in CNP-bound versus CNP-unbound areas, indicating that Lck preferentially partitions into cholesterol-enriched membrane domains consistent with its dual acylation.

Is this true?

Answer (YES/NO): YES